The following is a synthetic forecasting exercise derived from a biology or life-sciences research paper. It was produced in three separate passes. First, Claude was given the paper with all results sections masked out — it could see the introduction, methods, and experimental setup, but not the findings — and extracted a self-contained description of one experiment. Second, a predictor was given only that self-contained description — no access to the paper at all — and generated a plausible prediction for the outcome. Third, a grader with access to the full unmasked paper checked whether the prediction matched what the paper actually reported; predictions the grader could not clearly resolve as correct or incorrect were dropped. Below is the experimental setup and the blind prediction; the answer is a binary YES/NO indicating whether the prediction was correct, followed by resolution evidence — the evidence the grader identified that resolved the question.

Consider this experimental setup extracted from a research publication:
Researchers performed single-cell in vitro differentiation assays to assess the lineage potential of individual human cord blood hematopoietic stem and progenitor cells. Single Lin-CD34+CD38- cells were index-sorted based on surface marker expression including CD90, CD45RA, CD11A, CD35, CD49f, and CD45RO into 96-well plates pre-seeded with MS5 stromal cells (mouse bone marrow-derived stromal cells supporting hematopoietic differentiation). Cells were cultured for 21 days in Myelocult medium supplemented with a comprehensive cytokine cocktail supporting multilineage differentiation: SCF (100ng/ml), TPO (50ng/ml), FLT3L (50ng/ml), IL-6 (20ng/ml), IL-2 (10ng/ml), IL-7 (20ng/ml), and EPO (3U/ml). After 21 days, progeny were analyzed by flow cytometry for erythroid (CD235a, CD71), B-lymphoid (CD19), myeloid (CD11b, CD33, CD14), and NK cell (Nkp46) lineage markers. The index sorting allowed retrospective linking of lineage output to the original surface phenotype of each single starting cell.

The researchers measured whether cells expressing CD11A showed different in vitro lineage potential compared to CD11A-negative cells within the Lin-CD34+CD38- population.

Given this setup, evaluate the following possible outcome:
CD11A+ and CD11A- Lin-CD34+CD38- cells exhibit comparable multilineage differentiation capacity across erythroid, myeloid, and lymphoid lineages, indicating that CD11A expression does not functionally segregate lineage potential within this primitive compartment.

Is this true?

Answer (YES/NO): NO